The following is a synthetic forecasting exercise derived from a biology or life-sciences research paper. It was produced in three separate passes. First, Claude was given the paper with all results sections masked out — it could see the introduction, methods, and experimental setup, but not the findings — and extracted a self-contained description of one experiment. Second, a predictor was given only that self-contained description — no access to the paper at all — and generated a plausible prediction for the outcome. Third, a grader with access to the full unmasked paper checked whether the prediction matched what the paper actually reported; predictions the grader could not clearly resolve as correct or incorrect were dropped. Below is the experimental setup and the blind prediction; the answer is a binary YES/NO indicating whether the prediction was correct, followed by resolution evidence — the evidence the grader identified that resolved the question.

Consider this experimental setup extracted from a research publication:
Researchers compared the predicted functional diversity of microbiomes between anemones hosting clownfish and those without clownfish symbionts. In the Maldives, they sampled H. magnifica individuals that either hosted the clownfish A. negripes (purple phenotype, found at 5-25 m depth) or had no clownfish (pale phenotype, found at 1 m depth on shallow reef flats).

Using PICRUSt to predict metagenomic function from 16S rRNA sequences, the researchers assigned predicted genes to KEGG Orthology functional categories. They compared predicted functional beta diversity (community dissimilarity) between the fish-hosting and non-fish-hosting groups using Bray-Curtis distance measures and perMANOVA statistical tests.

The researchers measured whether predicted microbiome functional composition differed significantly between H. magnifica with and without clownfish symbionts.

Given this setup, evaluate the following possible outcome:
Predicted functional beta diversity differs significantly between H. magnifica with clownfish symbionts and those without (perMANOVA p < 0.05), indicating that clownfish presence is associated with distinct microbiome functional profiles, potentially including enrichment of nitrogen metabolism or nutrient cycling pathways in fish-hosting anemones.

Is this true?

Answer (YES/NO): NO